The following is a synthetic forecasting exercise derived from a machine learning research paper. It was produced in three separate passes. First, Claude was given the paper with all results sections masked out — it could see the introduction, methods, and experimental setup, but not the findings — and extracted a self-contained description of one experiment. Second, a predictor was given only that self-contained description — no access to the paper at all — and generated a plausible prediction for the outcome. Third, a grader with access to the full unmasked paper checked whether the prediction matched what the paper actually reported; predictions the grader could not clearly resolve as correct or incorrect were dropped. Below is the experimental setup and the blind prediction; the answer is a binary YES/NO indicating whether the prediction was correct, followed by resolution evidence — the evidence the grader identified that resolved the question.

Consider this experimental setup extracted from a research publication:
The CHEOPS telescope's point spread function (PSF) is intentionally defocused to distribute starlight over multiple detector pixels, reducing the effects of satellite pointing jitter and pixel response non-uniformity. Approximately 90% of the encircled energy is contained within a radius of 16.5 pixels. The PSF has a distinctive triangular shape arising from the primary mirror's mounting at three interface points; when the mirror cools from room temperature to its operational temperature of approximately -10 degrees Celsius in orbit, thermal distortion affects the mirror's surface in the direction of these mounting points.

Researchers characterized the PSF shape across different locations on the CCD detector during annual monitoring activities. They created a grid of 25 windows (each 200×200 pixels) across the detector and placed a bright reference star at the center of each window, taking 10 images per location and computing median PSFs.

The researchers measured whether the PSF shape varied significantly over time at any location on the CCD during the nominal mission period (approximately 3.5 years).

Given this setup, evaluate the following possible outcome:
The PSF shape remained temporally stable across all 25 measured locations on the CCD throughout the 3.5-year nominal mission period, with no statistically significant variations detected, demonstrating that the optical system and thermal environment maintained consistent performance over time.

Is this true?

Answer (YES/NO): YES